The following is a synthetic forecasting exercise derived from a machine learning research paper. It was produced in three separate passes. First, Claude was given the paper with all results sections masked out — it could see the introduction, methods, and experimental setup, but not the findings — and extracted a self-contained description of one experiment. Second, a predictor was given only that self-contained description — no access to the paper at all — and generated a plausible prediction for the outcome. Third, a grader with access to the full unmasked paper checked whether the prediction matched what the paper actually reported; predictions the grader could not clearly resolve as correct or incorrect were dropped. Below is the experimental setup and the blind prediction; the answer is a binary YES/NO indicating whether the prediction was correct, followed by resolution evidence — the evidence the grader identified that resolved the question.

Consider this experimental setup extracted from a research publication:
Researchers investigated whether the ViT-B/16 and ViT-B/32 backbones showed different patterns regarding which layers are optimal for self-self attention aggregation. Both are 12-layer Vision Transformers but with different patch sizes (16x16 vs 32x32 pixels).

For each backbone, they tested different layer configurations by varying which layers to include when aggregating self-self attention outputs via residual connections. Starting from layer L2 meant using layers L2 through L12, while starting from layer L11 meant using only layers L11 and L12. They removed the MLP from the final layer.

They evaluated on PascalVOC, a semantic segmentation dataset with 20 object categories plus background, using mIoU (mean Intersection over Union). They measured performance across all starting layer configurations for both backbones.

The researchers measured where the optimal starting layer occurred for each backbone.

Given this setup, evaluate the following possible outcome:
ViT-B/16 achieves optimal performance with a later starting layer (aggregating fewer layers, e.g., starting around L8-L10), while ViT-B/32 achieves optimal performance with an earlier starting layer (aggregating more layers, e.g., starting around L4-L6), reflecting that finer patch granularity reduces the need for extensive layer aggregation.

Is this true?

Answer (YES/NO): NO